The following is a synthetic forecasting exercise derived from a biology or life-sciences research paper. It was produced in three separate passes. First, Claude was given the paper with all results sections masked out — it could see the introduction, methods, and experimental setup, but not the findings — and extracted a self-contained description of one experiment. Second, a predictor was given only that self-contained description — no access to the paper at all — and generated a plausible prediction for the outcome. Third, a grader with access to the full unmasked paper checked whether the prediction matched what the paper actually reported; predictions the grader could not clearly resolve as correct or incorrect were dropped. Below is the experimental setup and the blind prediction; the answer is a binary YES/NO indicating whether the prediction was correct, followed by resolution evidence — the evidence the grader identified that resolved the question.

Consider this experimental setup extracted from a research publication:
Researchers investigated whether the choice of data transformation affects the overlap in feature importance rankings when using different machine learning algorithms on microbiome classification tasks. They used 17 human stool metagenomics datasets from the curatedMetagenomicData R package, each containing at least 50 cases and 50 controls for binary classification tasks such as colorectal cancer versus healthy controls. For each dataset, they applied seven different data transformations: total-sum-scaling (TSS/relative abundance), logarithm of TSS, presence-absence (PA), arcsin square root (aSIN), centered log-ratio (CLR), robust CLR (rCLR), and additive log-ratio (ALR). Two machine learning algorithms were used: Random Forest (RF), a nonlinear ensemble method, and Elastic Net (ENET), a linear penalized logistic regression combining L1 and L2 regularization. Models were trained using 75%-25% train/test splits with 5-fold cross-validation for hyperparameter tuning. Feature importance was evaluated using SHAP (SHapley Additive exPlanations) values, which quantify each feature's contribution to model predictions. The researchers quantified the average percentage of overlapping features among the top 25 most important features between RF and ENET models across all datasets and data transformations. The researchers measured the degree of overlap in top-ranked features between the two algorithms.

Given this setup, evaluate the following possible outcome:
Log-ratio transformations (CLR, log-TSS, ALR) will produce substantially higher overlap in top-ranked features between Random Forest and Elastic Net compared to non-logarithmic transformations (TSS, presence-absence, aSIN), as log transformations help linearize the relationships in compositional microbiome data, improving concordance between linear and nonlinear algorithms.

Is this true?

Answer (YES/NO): NO